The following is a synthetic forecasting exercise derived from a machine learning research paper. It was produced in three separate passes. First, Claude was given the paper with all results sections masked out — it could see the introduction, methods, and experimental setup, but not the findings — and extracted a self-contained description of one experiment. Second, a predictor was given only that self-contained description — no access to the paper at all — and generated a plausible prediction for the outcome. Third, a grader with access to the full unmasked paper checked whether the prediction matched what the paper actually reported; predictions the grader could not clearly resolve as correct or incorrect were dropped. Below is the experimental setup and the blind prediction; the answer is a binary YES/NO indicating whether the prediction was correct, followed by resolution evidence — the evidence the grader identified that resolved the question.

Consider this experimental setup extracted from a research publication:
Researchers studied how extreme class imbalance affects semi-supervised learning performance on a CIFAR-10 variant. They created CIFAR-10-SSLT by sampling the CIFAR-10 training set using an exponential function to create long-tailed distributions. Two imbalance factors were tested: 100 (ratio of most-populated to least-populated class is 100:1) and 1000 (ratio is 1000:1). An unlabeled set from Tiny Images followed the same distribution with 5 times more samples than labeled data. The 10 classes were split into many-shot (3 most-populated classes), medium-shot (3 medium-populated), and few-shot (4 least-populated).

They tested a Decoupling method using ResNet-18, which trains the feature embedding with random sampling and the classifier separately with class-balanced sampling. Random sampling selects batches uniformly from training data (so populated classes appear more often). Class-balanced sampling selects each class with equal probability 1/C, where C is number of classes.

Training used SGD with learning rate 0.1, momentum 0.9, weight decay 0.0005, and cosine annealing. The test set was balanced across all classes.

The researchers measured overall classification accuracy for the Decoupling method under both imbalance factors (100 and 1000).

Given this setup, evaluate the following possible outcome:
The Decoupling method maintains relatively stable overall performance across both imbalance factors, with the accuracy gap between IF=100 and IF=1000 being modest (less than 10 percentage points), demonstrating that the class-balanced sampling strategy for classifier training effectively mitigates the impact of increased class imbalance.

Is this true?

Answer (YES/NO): NO